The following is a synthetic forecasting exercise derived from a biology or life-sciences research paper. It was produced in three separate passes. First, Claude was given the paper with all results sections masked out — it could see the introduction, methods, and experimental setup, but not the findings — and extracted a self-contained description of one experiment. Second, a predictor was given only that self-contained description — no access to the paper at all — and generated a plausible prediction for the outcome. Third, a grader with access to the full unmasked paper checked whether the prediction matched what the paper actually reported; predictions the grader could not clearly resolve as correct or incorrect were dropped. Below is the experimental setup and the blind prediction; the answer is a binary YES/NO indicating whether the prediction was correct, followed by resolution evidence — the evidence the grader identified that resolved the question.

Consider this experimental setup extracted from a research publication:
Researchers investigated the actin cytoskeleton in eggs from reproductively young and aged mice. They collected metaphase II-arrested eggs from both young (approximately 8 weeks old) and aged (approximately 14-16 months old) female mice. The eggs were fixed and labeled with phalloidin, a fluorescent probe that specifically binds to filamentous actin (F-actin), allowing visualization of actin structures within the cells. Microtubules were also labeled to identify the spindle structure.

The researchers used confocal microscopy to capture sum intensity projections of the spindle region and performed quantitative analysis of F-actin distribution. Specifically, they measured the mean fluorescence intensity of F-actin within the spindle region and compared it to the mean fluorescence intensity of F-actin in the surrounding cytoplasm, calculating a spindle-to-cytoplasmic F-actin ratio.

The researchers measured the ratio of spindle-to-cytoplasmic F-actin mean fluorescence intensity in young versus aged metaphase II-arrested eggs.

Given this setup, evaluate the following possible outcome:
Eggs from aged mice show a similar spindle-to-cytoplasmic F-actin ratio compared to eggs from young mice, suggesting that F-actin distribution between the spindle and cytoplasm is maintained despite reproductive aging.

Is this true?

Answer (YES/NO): NO